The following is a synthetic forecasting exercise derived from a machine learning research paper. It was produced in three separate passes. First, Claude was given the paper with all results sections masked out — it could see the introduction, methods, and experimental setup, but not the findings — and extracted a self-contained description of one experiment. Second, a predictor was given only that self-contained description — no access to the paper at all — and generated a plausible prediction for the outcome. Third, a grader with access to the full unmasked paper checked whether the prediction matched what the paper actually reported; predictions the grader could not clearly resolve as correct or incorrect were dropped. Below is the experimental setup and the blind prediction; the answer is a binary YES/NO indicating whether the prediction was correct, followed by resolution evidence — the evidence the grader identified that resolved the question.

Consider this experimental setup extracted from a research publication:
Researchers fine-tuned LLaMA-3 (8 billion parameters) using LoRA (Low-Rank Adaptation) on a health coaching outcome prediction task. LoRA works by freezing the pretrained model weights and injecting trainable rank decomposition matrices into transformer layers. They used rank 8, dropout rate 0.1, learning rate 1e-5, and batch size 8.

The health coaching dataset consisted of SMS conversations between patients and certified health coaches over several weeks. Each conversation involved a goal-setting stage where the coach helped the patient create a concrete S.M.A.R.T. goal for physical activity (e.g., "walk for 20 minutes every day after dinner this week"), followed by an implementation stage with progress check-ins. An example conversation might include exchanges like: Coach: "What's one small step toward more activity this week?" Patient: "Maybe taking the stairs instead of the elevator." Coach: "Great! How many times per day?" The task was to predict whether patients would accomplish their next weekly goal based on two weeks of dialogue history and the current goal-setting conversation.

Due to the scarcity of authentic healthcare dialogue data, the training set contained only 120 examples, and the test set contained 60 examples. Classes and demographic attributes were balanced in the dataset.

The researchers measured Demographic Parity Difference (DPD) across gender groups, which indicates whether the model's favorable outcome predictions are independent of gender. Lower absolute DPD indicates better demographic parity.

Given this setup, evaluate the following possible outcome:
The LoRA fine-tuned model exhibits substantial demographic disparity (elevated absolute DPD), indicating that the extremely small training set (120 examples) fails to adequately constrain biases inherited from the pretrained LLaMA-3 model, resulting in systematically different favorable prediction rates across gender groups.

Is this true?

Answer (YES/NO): NO